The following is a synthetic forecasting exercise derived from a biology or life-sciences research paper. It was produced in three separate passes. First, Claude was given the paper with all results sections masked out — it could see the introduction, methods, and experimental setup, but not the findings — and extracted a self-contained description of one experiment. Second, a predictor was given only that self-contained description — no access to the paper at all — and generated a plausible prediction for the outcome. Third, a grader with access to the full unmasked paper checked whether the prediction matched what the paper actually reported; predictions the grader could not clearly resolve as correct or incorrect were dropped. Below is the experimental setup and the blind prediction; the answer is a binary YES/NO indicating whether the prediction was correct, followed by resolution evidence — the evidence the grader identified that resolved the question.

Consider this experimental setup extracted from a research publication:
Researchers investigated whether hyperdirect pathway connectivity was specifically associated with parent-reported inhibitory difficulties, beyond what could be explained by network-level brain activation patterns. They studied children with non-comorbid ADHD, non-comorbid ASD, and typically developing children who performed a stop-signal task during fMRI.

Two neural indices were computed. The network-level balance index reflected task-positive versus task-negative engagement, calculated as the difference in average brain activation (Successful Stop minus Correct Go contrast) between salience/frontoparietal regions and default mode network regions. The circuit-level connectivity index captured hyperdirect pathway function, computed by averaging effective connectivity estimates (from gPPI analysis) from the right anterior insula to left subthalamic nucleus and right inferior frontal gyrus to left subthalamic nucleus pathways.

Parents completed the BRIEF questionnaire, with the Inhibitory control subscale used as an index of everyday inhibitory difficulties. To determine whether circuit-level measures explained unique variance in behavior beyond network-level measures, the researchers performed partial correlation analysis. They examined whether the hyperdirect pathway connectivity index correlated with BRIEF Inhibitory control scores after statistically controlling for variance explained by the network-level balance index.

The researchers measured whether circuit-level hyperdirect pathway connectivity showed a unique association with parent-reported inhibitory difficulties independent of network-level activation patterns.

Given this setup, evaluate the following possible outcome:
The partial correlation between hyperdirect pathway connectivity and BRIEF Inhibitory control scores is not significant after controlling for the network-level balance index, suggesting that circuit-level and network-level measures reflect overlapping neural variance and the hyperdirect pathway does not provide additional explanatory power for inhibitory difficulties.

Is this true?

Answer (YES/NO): NO